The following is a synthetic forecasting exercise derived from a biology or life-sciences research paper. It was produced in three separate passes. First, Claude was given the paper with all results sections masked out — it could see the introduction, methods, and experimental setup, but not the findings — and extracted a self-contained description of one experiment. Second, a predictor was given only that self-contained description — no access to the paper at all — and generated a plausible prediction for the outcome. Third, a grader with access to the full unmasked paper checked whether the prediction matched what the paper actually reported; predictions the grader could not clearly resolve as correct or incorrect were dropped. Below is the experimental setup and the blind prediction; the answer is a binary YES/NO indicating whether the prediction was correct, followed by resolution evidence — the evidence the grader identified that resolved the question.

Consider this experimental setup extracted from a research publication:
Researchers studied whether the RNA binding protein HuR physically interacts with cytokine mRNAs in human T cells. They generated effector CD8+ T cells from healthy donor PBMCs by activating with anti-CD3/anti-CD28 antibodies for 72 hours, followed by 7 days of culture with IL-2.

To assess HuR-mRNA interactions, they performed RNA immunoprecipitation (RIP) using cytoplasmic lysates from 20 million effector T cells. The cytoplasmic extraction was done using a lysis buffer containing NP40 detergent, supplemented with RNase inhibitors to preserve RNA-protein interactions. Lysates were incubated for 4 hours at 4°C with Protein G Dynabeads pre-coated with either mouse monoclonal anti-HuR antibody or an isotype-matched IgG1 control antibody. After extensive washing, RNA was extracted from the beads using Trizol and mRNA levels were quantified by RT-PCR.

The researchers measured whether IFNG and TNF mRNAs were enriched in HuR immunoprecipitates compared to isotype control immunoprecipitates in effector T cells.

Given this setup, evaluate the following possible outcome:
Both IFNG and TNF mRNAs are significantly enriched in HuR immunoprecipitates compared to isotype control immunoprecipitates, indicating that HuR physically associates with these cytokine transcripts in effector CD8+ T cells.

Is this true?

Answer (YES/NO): YES